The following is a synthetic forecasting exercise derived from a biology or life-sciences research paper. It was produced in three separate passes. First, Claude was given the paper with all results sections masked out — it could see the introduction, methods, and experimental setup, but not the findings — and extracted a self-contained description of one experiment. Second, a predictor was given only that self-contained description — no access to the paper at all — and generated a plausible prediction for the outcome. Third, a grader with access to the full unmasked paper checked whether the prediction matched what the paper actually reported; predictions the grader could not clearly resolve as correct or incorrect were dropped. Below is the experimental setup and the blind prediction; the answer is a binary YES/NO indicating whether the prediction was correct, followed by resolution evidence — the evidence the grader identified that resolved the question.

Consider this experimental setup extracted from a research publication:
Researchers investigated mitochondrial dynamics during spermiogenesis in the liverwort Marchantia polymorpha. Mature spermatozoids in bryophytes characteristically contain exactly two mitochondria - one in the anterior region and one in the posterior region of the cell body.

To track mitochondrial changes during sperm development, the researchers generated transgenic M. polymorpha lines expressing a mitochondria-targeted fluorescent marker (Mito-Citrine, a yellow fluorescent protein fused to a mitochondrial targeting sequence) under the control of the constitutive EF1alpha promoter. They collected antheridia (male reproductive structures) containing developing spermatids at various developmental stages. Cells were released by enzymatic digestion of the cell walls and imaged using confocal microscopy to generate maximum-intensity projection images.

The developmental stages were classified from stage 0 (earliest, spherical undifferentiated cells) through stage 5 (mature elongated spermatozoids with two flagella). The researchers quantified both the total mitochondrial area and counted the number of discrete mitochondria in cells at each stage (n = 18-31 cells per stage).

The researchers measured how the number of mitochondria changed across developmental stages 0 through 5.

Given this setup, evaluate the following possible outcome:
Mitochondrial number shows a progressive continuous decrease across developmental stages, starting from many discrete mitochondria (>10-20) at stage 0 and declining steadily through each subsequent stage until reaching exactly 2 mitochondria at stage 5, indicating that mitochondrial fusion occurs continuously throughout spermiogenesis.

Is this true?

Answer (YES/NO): NO